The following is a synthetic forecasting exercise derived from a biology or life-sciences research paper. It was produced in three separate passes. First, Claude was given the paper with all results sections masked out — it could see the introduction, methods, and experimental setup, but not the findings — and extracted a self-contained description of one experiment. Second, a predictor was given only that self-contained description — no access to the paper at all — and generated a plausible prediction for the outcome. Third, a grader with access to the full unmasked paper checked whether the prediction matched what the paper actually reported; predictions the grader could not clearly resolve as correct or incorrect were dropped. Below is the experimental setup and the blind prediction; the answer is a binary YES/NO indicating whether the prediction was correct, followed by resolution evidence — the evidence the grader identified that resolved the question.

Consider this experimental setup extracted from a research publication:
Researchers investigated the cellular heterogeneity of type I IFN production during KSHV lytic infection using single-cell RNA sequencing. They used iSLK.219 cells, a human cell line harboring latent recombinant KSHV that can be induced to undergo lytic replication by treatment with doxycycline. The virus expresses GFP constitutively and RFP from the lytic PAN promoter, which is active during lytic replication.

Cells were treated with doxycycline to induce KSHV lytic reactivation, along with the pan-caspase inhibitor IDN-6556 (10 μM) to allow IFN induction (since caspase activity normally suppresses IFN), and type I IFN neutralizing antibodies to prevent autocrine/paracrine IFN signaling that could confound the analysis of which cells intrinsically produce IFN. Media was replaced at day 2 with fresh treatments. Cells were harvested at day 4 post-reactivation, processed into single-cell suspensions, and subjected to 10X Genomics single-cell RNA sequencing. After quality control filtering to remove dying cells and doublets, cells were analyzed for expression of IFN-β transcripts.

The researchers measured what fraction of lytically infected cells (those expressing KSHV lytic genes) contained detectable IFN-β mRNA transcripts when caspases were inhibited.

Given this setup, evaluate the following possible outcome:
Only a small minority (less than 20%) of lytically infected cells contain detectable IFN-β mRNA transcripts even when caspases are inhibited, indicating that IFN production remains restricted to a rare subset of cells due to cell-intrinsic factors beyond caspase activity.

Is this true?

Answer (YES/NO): YES